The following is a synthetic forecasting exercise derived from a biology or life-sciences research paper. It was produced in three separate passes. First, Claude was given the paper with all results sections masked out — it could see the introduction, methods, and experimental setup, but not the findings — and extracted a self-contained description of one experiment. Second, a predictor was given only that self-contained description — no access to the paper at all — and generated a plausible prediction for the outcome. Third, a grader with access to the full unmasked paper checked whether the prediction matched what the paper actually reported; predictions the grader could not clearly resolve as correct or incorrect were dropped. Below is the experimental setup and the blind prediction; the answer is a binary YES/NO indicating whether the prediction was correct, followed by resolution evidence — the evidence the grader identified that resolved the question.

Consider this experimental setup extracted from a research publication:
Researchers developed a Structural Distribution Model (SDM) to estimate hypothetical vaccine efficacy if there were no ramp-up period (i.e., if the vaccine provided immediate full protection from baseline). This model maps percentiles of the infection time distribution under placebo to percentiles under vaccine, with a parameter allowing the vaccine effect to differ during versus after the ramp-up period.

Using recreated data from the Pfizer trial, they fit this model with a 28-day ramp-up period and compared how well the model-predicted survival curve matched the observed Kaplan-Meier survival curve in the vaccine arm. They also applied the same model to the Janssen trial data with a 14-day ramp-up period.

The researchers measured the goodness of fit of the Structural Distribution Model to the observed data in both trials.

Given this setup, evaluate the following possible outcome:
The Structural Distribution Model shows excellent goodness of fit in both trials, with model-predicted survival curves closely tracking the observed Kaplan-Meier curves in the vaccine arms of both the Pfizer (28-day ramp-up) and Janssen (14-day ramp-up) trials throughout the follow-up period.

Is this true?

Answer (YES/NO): NO